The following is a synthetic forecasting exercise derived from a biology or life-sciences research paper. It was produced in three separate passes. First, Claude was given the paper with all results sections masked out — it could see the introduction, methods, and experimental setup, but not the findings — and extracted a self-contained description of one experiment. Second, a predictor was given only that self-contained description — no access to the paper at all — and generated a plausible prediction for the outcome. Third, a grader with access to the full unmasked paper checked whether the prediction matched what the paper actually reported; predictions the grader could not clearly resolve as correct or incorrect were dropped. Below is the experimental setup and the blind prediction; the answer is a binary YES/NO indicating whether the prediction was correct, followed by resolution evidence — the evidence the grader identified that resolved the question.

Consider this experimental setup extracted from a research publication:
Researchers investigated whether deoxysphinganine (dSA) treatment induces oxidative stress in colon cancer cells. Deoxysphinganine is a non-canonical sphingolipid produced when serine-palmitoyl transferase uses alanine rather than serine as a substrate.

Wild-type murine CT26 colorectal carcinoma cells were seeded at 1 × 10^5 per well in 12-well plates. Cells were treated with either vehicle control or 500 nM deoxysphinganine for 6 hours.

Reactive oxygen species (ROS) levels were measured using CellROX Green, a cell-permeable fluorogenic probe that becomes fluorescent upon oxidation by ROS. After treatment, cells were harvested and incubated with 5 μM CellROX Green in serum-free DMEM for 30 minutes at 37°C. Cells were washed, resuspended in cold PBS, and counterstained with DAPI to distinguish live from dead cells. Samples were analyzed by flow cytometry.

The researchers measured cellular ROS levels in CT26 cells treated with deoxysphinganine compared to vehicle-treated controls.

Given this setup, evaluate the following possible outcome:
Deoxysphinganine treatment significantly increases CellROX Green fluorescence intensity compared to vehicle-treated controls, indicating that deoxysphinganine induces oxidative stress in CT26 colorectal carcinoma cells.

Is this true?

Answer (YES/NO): YES